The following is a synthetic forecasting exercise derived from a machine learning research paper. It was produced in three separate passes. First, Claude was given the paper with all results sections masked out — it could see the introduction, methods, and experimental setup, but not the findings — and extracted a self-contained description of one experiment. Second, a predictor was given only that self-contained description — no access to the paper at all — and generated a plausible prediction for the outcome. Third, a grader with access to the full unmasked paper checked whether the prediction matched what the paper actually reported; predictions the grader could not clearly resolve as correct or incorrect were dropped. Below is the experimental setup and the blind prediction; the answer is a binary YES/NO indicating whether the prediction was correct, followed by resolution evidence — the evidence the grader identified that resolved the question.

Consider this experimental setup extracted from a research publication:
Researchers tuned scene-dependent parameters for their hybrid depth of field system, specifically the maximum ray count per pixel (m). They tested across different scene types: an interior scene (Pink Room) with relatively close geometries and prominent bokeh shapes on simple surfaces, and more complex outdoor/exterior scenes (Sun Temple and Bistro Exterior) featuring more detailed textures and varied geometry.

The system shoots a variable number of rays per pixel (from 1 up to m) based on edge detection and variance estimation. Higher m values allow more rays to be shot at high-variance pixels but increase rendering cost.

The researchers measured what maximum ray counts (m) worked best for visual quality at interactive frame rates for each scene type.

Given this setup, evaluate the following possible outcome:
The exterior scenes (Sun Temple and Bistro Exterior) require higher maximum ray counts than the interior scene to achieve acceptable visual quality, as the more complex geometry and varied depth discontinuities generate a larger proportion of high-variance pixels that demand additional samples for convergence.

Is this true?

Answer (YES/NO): NO